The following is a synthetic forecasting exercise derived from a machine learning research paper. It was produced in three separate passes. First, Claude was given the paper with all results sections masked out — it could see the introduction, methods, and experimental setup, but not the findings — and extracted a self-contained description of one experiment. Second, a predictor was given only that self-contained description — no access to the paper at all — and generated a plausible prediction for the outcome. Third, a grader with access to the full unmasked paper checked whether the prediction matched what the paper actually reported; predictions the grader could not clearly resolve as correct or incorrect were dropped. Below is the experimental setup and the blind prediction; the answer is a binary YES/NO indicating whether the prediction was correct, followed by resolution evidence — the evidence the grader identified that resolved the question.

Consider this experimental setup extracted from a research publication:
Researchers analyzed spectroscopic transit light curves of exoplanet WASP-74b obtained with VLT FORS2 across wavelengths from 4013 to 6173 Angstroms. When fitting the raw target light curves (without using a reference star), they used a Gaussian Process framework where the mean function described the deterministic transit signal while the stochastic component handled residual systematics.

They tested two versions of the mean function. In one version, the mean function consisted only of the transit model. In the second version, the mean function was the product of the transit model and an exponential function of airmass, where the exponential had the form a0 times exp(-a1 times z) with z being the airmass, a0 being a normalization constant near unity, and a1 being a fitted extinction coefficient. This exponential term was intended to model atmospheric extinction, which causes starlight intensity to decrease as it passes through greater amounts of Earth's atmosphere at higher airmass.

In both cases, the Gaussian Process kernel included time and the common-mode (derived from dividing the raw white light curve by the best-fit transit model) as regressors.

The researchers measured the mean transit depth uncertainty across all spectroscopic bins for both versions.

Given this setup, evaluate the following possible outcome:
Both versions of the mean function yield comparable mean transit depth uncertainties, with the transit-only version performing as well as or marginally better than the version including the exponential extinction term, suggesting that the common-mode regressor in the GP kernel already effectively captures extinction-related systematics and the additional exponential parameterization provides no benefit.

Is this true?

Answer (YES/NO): NO